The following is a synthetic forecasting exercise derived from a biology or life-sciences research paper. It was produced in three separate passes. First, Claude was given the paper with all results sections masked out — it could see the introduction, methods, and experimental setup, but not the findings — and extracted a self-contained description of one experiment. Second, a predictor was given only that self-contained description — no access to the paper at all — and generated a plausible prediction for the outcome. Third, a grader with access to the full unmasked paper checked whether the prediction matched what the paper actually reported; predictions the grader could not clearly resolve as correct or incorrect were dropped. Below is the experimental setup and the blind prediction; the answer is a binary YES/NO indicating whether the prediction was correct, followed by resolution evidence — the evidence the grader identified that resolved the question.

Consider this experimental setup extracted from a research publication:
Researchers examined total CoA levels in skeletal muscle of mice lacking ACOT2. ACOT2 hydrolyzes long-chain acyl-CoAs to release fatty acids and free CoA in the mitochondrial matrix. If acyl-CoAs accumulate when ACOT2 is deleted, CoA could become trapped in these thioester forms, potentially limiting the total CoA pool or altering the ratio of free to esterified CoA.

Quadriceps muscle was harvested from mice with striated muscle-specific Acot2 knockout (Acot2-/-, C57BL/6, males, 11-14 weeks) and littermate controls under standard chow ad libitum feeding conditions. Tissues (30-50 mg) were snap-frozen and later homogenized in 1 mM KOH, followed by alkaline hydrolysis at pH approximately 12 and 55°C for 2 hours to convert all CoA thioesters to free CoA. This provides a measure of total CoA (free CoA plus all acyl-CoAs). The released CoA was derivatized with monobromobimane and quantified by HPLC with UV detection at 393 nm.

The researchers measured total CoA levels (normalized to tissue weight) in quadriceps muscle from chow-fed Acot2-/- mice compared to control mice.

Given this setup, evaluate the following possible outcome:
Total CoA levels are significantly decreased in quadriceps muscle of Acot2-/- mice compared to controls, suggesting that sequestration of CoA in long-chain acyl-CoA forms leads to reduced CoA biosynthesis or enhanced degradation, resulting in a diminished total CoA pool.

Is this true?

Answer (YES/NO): NO